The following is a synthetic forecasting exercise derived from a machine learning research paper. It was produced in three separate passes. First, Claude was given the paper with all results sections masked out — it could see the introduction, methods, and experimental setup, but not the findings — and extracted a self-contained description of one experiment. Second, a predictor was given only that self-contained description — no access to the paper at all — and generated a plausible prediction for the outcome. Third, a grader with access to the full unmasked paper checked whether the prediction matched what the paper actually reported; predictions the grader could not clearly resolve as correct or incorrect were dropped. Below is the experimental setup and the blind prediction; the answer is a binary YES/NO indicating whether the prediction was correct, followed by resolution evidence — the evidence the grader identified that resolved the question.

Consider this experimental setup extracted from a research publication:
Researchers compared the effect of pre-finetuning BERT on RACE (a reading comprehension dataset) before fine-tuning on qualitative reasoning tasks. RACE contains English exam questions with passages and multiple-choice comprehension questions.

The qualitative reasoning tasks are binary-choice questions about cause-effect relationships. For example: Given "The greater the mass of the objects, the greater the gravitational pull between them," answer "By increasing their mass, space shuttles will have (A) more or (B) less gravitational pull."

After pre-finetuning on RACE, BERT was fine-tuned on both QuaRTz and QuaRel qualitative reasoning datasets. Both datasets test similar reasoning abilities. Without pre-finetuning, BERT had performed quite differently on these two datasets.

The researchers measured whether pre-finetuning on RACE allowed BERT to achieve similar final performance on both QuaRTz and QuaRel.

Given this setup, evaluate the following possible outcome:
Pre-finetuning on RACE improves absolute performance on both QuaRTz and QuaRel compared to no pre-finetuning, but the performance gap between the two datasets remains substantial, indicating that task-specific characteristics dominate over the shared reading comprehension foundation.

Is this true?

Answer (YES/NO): NO